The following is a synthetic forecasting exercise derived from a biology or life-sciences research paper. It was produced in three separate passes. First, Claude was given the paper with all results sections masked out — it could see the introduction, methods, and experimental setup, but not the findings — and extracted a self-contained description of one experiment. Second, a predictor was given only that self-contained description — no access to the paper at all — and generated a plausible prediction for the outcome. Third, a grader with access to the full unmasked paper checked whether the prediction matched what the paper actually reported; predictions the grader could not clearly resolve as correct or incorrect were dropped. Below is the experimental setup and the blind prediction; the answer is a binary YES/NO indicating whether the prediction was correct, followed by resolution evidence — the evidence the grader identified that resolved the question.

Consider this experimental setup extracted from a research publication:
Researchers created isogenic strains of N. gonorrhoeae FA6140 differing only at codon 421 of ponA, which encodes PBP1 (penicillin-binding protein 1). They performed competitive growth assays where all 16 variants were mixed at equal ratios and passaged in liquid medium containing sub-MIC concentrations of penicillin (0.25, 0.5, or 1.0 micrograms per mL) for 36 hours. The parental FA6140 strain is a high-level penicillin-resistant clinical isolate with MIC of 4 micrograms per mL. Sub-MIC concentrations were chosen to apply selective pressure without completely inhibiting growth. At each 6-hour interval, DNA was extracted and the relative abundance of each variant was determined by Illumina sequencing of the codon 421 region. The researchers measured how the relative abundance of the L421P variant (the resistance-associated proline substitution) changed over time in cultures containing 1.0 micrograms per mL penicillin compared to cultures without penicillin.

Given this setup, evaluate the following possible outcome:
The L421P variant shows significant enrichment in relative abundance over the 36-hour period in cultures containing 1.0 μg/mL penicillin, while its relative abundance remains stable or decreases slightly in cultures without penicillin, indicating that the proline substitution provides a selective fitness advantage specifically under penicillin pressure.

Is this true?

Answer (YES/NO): NO